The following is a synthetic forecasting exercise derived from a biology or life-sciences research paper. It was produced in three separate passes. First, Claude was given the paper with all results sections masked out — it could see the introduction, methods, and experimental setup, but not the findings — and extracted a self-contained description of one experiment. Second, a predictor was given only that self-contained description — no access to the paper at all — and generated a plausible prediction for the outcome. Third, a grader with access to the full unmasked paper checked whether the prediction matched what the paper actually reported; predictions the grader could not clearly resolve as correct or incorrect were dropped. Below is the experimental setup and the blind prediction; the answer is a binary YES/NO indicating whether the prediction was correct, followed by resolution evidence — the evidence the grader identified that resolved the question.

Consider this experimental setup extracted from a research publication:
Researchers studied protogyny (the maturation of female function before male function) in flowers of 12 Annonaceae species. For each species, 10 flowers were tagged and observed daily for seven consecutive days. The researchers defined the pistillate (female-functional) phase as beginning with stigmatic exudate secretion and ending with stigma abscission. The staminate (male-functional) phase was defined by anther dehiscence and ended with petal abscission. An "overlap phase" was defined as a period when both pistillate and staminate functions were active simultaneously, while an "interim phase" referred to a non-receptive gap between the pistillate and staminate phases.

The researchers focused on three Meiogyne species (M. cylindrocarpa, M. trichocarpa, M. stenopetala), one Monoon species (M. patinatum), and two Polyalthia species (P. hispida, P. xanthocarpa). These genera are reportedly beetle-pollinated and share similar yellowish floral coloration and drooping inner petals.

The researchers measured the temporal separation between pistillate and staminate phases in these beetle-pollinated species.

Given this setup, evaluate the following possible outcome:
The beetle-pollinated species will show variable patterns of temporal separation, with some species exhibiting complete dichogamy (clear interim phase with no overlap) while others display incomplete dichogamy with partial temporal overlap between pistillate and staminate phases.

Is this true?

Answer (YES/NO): NO